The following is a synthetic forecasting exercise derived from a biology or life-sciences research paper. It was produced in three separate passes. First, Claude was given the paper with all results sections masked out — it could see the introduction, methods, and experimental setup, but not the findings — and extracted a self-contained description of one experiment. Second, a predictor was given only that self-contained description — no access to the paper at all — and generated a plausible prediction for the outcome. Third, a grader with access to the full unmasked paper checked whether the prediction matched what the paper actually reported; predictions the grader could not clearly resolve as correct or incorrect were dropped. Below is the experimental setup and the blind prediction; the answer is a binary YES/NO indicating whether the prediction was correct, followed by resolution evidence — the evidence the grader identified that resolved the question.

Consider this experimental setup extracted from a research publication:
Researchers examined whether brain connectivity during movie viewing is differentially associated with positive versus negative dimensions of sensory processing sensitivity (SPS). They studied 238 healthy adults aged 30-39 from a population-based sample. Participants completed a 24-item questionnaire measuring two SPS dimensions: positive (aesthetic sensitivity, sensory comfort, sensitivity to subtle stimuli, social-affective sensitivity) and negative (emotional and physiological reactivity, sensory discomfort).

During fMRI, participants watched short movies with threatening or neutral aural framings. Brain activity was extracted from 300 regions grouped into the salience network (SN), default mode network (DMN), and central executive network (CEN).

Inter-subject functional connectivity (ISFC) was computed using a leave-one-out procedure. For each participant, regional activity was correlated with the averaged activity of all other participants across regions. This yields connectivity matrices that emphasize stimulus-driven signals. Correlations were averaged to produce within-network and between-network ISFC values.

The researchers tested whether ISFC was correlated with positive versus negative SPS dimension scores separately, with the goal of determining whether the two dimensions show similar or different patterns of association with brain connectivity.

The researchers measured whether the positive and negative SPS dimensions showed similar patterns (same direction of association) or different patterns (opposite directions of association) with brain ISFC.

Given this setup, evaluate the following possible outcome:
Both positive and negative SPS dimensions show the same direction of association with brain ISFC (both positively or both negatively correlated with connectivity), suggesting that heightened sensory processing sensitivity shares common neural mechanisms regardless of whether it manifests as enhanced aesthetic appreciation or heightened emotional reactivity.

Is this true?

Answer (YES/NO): YES